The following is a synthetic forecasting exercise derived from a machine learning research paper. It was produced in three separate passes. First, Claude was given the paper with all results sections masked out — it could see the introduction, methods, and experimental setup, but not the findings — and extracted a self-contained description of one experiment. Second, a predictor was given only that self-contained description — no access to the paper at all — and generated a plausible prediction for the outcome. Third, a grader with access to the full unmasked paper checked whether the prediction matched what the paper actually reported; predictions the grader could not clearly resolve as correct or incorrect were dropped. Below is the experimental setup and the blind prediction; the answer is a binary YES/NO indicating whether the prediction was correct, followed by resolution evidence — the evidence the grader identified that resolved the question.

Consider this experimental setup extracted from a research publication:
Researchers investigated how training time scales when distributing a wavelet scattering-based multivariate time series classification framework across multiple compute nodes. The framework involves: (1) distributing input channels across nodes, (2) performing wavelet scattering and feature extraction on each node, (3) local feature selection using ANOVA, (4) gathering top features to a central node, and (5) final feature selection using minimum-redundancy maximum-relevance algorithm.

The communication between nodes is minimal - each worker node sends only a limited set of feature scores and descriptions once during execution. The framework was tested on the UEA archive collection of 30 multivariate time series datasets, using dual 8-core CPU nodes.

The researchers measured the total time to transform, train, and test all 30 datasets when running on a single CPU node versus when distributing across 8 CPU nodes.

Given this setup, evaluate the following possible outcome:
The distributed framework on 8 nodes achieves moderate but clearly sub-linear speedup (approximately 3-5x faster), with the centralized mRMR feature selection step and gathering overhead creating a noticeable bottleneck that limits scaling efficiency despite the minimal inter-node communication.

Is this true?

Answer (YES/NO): YES